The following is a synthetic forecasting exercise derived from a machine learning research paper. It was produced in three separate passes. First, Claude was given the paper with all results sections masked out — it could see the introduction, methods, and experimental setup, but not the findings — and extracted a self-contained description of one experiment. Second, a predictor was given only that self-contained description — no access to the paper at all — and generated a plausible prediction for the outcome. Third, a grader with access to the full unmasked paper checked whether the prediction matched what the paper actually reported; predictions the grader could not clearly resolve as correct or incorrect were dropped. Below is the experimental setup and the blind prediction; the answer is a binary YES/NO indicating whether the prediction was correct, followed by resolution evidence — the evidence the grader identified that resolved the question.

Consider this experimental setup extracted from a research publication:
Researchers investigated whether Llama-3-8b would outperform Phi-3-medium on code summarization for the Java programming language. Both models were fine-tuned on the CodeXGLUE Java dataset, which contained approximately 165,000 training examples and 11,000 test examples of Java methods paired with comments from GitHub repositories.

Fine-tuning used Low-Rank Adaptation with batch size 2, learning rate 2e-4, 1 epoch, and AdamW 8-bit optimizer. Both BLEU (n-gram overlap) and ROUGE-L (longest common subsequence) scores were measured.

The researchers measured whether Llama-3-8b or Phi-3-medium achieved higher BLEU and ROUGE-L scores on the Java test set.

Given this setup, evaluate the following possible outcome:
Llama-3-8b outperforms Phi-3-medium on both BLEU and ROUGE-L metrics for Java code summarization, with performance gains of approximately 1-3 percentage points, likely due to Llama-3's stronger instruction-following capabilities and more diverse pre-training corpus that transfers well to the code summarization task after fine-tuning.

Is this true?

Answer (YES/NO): NO